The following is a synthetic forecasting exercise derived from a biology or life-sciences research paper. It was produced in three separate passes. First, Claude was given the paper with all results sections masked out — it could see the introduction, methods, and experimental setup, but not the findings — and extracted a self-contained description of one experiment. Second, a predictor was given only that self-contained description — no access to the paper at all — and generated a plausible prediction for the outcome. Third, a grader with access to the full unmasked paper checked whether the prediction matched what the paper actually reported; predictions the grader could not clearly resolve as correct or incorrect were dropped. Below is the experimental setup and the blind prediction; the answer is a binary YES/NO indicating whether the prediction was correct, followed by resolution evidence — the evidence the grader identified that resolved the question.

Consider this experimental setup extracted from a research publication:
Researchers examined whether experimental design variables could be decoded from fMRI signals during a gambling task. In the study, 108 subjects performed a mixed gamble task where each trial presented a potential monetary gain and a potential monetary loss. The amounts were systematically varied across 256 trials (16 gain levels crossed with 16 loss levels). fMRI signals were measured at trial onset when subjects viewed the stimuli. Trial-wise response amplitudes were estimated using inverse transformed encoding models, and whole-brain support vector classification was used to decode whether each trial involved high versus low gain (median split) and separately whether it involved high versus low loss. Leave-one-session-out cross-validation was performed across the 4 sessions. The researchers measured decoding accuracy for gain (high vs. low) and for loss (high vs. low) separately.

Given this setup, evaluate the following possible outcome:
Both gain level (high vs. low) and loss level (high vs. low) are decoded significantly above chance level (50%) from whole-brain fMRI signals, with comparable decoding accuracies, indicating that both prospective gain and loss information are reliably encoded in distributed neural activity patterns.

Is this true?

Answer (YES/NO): YES